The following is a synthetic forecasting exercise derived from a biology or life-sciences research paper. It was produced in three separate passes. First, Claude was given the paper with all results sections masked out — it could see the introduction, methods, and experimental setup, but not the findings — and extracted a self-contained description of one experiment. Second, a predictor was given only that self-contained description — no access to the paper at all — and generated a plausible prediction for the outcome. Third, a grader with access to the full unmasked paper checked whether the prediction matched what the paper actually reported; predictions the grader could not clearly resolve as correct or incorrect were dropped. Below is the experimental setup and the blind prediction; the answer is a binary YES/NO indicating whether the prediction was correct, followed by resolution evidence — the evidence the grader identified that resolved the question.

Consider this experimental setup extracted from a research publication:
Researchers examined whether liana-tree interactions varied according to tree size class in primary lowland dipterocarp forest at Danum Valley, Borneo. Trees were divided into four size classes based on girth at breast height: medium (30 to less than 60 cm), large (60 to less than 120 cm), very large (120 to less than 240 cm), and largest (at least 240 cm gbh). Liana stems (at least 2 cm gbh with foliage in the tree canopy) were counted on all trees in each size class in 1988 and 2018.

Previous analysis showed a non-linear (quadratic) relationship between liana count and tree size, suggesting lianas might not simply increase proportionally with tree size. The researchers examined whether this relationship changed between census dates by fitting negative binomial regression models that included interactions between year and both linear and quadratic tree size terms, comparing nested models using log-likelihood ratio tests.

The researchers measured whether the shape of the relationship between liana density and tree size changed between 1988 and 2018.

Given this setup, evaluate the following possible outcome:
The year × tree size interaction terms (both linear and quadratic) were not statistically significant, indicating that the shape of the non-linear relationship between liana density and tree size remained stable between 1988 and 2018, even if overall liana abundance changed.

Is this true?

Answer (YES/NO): NO